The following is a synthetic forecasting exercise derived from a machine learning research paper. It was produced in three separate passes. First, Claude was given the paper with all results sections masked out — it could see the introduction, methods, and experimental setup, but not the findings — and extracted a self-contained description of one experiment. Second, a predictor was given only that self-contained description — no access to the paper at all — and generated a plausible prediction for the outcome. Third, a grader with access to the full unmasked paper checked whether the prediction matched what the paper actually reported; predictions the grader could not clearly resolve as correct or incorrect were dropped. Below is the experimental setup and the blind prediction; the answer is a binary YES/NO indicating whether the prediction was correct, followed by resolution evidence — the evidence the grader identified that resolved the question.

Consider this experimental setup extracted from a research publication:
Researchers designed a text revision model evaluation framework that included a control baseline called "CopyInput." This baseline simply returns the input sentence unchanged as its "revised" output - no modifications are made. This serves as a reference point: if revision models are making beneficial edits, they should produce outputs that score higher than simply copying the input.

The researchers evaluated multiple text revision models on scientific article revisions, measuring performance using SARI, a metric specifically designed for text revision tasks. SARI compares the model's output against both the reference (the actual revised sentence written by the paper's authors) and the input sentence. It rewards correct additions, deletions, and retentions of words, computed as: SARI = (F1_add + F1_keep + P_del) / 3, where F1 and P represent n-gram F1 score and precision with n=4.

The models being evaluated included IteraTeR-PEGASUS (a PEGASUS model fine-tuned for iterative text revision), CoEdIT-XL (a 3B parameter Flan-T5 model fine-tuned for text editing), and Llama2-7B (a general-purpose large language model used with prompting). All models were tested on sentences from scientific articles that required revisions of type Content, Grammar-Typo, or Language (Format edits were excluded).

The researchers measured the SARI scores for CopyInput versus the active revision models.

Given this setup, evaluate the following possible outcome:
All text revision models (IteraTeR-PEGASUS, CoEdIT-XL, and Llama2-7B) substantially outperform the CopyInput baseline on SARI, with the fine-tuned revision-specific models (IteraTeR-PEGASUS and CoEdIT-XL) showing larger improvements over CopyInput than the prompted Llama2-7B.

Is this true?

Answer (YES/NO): NO